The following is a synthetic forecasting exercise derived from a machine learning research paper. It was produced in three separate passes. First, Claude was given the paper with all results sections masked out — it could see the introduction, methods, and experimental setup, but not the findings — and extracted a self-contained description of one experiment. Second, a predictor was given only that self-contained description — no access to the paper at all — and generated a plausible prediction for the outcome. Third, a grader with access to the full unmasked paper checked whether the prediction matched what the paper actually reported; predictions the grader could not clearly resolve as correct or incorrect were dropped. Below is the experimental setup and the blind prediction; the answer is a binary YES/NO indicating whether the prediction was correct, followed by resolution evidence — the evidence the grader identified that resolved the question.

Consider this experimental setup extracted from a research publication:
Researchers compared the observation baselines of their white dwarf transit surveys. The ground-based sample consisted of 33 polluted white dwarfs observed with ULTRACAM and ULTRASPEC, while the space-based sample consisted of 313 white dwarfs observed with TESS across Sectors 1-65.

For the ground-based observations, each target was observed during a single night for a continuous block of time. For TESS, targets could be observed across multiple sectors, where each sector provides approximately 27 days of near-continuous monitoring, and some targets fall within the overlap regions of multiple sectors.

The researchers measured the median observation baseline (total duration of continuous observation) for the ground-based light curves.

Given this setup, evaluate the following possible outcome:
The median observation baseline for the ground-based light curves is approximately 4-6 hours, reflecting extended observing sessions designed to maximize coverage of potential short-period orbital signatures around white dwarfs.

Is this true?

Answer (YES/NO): YES